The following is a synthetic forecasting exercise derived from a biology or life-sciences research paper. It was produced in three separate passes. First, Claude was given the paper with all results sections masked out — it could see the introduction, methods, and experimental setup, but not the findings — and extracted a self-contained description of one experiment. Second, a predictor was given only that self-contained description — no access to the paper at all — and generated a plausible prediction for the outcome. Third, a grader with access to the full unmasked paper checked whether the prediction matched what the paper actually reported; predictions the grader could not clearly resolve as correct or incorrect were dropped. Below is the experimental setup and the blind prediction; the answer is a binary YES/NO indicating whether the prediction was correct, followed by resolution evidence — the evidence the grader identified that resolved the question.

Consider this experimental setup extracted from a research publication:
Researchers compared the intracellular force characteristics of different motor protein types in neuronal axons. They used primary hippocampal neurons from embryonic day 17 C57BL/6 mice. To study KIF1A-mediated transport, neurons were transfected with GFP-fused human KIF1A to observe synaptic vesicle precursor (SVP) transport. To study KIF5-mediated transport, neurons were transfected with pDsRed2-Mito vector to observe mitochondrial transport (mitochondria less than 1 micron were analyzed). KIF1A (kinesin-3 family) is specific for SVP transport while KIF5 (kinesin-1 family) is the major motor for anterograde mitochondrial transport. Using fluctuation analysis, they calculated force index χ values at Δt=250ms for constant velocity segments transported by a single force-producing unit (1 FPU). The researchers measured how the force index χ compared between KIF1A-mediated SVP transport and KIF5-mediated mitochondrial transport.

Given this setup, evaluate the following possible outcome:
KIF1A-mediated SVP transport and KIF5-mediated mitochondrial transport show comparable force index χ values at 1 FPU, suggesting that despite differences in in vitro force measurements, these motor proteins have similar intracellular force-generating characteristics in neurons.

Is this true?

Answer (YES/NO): NO